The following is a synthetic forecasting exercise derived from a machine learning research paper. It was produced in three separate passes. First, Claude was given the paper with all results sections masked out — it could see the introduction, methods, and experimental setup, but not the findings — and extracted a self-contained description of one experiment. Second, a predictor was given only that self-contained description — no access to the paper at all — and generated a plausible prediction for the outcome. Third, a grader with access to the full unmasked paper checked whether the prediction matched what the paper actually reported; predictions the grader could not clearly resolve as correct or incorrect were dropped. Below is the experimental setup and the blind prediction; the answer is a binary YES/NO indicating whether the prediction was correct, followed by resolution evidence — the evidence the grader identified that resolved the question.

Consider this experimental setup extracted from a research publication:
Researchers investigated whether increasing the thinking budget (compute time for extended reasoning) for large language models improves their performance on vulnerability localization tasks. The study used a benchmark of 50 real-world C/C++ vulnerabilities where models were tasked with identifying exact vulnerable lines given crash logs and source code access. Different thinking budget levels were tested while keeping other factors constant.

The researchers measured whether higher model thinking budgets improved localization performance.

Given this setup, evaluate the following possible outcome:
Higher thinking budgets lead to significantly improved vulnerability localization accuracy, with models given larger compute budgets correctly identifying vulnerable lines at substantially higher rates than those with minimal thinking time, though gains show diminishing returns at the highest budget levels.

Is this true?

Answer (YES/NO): NO